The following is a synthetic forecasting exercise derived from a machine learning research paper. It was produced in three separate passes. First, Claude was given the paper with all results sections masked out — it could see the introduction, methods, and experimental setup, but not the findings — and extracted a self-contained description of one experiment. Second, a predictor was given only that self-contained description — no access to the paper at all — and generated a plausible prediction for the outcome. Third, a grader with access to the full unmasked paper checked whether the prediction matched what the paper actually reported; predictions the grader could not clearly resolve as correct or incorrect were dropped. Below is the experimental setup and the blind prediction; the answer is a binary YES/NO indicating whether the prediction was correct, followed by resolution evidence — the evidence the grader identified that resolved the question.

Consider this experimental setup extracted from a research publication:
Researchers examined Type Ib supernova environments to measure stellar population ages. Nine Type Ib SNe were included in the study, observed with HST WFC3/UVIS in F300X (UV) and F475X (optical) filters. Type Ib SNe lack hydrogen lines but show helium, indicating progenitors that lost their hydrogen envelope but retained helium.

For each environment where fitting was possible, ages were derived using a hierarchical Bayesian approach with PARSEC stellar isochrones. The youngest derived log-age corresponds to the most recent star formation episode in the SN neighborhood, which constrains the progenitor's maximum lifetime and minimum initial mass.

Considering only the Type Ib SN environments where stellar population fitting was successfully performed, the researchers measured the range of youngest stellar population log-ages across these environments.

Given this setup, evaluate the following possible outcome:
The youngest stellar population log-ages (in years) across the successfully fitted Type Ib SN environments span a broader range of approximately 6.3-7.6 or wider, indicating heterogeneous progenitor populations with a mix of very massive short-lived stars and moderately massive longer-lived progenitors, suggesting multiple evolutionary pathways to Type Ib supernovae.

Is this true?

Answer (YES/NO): NO